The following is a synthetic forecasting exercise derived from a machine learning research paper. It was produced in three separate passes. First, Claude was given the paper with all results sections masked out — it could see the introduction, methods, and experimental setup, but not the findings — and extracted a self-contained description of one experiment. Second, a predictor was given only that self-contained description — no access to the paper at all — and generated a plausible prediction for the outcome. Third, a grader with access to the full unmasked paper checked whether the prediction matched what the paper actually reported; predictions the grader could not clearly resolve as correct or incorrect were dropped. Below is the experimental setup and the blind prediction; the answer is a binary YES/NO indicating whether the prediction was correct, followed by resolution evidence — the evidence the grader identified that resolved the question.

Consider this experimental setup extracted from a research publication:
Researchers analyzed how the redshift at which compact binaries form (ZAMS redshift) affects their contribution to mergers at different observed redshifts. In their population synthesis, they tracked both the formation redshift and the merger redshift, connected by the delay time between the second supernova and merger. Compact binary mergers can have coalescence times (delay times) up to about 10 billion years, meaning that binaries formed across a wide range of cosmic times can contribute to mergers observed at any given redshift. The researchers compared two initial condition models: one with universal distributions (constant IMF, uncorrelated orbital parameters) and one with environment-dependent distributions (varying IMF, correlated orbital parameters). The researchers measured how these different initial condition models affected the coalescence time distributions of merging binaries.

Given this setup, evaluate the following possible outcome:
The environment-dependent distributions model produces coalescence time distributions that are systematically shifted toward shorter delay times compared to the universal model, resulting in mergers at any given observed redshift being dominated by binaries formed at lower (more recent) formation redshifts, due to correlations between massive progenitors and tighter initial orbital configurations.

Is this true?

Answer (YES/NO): NO